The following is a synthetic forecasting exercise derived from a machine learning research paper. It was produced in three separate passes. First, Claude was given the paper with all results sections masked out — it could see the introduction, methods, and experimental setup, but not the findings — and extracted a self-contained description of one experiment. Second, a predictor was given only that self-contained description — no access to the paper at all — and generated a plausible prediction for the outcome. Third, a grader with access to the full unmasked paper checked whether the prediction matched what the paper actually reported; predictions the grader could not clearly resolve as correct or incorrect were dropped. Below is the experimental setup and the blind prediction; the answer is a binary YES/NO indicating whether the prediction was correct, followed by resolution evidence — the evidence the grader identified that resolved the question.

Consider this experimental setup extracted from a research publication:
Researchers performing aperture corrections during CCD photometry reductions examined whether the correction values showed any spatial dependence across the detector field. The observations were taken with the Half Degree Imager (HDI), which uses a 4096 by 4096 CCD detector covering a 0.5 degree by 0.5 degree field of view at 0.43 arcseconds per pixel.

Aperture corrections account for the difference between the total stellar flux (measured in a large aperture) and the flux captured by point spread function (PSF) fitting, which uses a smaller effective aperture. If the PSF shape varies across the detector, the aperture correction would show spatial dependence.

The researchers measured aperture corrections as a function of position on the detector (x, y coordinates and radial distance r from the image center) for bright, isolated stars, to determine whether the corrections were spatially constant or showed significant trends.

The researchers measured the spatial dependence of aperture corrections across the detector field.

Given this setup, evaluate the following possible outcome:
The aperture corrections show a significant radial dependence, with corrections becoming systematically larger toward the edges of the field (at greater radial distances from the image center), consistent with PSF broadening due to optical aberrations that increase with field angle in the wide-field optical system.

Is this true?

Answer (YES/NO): NO